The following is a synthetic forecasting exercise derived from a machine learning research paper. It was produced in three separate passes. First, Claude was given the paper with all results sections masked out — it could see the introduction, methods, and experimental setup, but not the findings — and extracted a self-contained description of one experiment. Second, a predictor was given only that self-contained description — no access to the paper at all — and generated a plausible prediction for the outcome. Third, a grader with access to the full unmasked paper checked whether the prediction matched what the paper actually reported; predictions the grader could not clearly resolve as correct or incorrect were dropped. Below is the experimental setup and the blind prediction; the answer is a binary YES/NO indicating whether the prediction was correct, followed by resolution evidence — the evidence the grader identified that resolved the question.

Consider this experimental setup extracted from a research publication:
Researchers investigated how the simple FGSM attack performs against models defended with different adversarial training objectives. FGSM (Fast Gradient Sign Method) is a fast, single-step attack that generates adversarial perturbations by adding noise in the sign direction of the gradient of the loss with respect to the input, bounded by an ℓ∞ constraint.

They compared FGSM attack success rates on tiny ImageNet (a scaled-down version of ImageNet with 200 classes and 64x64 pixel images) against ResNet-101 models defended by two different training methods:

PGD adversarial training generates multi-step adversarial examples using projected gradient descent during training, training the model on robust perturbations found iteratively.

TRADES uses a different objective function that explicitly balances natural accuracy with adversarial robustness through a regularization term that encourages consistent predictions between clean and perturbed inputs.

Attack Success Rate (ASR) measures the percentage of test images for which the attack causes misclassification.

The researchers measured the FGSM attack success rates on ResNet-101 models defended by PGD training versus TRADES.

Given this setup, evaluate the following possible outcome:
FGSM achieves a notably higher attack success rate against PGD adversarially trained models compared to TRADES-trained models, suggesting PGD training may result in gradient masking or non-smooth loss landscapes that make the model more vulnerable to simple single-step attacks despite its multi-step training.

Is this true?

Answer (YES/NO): NO